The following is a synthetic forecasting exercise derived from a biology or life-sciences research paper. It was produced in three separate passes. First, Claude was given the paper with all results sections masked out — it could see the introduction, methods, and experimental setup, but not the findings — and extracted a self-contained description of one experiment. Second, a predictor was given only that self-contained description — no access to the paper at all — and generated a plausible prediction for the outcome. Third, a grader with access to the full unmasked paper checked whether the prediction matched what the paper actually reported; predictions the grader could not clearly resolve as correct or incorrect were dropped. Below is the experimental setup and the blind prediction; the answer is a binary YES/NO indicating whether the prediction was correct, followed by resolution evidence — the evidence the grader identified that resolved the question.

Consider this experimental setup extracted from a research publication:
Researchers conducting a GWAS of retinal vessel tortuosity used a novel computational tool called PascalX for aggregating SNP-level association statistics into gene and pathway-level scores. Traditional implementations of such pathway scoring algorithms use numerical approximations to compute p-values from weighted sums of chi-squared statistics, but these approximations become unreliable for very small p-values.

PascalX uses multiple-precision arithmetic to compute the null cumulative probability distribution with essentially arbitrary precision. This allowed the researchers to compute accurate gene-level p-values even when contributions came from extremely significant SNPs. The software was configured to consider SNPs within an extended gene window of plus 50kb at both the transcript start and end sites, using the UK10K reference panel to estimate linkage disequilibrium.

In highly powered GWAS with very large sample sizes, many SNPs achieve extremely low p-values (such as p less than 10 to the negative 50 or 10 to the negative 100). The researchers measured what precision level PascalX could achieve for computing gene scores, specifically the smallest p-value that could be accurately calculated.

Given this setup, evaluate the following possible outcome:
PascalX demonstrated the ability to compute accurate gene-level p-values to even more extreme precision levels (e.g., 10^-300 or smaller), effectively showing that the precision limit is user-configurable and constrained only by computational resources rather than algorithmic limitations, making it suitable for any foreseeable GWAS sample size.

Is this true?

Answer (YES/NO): NO